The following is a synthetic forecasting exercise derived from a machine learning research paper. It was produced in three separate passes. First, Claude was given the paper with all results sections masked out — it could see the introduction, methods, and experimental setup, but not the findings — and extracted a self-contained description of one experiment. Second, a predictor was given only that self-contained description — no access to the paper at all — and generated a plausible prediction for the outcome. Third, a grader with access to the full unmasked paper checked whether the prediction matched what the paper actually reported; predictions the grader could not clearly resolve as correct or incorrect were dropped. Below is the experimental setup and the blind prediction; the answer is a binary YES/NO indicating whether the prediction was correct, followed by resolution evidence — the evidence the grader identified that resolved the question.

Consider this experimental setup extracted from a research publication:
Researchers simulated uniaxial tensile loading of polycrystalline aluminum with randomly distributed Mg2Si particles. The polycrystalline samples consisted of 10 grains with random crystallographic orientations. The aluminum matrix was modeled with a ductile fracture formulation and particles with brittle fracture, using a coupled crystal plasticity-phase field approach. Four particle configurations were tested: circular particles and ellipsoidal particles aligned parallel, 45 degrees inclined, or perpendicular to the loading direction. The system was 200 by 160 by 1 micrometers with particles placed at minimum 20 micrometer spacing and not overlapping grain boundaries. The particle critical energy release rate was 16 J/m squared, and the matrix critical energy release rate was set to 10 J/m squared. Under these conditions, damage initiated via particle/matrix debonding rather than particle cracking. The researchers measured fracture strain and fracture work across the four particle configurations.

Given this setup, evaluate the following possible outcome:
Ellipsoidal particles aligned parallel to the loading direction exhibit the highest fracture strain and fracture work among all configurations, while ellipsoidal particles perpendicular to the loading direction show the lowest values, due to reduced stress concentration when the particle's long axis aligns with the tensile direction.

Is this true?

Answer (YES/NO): NO